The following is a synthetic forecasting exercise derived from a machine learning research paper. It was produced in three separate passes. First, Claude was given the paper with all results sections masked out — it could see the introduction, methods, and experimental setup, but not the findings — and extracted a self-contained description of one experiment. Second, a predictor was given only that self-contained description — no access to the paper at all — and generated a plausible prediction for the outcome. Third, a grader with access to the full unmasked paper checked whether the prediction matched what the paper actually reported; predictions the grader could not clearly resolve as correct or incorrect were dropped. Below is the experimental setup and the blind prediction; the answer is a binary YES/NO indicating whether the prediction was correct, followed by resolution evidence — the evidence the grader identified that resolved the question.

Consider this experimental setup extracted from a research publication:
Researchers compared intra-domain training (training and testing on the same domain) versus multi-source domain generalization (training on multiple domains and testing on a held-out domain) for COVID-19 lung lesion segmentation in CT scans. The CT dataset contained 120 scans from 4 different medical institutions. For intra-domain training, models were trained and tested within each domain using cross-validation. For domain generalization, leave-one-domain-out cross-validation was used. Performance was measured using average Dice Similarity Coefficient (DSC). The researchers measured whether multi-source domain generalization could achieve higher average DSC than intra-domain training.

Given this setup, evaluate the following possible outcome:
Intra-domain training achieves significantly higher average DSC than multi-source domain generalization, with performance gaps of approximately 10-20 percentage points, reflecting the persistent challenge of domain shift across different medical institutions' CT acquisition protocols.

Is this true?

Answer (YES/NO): NO